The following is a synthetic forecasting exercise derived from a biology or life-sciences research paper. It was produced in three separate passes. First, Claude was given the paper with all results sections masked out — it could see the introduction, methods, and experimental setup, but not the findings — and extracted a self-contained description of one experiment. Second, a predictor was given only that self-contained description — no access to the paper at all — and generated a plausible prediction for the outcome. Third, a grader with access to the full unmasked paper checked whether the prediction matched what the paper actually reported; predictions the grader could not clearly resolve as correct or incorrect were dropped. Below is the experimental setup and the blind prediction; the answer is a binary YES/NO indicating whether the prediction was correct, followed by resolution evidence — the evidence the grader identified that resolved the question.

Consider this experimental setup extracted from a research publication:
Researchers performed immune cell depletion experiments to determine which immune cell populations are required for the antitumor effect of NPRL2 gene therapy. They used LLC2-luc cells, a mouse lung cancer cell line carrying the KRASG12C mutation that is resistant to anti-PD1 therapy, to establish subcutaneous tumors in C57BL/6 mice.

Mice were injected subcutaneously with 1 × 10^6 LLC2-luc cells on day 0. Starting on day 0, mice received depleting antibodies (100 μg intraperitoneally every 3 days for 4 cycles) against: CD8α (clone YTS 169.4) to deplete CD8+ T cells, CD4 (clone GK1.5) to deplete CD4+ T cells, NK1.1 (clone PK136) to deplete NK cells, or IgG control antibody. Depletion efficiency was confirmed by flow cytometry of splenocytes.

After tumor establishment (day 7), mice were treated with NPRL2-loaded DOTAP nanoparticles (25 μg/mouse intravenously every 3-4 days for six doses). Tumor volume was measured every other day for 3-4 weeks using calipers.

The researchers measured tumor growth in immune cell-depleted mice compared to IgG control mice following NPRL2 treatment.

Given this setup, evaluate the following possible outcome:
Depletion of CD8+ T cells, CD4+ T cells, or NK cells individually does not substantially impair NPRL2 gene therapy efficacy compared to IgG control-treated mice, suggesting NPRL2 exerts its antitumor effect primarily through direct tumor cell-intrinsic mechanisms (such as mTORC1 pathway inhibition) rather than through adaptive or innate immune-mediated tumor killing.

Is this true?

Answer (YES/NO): NO